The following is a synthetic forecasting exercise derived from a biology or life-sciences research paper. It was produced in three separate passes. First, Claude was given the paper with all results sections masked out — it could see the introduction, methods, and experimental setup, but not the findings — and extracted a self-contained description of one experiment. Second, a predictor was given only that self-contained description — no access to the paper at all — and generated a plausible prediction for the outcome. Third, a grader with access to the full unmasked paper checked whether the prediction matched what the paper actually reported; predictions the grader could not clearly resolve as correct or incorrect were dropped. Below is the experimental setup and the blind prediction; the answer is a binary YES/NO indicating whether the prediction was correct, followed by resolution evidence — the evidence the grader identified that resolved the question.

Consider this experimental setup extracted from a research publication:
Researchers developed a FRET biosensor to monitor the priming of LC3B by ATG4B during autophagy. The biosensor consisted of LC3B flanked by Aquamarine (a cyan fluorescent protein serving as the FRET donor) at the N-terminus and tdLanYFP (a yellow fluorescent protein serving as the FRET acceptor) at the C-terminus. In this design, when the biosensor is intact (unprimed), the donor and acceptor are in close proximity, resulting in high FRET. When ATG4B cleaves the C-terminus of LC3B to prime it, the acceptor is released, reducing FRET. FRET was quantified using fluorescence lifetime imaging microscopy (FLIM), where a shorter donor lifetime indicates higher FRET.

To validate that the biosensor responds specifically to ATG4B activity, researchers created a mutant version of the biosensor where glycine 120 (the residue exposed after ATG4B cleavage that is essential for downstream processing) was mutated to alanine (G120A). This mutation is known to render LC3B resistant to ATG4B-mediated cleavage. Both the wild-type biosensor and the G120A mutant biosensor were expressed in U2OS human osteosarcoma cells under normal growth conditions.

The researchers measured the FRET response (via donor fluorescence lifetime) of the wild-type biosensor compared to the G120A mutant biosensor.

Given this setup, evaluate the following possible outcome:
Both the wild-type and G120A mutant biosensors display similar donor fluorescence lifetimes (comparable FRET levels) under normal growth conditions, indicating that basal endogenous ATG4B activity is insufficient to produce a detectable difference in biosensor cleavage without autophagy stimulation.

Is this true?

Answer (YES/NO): NO